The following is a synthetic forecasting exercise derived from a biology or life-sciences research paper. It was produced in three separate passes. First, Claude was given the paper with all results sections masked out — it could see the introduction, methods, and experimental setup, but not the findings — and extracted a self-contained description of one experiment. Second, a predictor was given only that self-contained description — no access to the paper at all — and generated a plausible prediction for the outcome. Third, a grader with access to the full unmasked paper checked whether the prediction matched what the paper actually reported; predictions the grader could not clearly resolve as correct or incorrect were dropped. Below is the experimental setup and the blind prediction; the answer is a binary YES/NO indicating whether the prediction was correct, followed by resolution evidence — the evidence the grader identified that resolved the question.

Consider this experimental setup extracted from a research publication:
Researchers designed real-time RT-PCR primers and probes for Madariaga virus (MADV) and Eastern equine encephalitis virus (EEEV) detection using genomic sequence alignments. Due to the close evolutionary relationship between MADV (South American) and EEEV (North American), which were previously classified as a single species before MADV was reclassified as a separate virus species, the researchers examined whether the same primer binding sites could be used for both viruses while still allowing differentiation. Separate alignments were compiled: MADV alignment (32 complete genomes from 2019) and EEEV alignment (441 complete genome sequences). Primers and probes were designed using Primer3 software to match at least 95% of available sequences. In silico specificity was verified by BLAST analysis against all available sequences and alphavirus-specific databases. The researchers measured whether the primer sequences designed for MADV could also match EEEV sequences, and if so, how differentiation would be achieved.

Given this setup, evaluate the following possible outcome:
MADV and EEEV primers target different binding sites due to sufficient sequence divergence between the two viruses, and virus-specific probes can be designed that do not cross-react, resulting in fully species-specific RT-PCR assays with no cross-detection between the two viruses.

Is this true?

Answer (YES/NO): NO